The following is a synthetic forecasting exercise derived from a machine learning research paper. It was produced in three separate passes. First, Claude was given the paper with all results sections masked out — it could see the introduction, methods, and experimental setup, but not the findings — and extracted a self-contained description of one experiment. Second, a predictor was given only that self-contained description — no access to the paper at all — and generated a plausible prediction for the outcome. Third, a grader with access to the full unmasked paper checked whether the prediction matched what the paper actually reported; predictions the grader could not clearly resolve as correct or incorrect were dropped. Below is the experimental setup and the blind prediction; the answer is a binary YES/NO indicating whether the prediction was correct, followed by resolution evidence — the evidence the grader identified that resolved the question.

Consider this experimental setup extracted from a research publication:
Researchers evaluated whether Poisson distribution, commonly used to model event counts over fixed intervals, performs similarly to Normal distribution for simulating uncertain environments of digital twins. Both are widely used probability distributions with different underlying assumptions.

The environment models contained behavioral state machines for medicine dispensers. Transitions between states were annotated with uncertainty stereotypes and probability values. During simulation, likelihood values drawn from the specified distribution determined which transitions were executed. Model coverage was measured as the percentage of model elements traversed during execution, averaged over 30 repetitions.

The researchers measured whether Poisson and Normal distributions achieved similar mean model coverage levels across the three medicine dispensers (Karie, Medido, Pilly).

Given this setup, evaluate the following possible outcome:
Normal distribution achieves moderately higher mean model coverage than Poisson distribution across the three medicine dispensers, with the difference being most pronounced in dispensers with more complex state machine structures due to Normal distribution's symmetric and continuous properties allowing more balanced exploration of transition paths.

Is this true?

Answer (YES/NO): NO